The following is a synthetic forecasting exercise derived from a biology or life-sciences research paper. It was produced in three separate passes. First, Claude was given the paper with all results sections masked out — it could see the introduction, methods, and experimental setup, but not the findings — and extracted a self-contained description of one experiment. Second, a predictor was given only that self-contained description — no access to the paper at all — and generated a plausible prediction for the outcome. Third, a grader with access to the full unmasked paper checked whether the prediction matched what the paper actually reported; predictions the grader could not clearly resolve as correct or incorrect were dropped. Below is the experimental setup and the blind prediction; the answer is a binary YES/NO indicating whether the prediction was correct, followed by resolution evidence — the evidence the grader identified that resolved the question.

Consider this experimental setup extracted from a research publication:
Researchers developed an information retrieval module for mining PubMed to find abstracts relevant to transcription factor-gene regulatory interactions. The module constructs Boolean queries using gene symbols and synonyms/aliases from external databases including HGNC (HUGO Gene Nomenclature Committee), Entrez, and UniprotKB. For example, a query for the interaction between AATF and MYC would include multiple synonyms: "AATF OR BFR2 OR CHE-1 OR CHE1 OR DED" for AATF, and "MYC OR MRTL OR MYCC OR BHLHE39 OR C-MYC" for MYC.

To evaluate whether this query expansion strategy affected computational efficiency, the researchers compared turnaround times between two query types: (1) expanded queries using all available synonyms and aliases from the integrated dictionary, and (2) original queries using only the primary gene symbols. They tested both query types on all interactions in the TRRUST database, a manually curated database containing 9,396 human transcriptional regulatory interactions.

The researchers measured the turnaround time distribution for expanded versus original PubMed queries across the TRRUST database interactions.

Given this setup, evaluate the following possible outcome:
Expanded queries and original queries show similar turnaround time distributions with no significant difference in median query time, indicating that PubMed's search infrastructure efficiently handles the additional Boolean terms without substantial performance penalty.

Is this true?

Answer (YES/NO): YES